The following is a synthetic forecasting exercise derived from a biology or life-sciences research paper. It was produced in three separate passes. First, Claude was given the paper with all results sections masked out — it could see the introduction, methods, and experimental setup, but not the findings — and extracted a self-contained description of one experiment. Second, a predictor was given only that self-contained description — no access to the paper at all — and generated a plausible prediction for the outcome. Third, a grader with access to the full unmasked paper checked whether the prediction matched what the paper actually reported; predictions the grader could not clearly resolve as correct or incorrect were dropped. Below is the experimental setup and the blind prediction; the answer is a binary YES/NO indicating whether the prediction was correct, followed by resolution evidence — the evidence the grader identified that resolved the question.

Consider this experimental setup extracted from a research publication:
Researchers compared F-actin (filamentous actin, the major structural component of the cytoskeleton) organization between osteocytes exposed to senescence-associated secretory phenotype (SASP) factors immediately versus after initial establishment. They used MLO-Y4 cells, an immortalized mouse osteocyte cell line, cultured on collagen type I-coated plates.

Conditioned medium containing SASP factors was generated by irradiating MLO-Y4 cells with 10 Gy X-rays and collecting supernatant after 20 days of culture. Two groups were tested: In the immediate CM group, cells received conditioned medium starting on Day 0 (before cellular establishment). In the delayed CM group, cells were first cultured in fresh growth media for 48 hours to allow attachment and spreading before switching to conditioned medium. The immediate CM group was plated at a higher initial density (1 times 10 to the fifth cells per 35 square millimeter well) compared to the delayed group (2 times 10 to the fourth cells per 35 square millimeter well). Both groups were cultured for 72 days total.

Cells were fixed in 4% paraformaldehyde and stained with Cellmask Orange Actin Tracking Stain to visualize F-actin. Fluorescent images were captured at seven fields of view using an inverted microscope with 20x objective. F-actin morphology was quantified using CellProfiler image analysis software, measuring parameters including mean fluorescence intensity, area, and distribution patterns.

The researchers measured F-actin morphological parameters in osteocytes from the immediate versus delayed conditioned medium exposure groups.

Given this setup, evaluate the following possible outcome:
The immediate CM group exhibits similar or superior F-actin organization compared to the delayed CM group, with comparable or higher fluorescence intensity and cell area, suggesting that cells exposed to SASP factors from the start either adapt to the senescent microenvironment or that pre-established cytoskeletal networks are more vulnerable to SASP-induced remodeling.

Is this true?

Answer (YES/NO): YES